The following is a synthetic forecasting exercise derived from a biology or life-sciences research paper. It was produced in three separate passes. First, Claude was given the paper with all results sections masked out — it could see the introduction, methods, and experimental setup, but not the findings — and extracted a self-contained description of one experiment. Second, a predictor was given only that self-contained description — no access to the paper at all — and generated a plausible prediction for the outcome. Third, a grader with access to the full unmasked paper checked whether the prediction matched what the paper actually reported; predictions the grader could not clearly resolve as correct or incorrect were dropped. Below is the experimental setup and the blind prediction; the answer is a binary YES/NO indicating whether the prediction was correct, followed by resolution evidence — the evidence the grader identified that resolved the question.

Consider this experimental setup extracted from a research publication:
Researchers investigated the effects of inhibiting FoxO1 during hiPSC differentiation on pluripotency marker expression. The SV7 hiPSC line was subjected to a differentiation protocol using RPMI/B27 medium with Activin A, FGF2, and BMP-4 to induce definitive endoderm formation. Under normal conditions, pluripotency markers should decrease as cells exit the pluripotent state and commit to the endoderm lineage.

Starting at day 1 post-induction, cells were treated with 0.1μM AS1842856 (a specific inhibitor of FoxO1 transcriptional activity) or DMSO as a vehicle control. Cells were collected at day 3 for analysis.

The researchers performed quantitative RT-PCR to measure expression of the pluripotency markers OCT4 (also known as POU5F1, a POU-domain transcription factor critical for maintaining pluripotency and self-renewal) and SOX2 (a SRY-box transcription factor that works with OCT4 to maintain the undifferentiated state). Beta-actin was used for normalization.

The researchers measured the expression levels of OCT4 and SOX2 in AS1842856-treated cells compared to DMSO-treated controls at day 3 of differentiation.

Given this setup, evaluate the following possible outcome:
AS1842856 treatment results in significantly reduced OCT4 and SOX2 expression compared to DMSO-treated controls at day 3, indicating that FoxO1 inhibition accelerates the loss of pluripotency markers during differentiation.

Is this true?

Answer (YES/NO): NO